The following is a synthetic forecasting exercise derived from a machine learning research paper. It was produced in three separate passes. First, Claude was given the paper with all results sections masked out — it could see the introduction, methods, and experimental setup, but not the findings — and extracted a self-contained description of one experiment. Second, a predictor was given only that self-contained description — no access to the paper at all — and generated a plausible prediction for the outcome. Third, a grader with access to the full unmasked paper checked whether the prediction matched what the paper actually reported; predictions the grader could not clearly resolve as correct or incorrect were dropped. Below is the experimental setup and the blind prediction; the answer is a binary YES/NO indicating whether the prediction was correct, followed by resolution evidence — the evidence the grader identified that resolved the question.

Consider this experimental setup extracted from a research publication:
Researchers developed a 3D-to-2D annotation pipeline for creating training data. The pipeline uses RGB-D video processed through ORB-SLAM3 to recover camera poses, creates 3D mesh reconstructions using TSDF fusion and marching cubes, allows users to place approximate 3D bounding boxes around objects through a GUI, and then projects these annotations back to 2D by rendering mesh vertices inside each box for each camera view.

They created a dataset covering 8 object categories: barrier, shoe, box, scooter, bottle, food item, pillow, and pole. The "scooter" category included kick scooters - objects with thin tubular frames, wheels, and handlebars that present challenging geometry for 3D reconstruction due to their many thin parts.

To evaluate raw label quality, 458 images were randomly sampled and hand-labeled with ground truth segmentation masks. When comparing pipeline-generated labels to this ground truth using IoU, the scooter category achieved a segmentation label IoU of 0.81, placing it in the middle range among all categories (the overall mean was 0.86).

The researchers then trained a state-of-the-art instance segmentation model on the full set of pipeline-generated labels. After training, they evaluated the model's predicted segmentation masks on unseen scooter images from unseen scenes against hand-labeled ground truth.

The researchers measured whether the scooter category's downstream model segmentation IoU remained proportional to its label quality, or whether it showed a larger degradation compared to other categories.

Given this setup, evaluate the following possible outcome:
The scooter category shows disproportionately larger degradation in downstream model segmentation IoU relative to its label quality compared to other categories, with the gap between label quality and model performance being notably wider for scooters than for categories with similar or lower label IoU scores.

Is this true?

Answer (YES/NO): YES